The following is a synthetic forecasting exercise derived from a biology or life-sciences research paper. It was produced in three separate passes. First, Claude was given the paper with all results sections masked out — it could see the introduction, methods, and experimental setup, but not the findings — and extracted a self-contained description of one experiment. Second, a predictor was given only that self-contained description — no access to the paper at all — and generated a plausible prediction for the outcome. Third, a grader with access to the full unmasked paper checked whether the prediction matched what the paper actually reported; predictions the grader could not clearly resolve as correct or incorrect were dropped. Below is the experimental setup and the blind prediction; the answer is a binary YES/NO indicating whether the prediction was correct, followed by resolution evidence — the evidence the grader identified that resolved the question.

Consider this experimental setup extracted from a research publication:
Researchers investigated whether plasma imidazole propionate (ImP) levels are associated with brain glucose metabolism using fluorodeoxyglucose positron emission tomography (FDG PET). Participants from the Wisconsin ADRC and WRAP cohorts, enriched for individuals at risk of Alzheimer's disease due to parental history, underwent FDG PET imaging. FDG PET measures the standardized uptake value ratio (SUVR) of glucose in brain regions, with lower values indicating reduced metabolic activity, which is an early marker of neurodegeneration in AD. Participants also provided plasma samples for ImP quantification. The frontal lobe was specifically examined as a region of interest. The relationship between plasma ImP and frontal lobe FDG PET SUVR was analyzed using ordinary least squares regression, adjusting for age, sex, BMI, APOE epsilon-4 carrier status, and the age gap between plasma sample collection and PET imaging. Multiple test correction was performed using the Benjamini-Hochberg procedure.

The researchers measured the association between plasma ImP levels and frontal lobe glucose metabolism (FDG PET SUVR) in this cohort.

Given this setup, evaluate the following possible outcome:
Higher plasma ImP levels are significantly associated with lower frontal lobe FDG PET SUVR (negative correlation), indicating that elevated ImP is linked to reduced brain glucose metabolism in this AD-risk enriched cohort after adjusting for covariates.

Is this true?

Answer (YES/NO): NO